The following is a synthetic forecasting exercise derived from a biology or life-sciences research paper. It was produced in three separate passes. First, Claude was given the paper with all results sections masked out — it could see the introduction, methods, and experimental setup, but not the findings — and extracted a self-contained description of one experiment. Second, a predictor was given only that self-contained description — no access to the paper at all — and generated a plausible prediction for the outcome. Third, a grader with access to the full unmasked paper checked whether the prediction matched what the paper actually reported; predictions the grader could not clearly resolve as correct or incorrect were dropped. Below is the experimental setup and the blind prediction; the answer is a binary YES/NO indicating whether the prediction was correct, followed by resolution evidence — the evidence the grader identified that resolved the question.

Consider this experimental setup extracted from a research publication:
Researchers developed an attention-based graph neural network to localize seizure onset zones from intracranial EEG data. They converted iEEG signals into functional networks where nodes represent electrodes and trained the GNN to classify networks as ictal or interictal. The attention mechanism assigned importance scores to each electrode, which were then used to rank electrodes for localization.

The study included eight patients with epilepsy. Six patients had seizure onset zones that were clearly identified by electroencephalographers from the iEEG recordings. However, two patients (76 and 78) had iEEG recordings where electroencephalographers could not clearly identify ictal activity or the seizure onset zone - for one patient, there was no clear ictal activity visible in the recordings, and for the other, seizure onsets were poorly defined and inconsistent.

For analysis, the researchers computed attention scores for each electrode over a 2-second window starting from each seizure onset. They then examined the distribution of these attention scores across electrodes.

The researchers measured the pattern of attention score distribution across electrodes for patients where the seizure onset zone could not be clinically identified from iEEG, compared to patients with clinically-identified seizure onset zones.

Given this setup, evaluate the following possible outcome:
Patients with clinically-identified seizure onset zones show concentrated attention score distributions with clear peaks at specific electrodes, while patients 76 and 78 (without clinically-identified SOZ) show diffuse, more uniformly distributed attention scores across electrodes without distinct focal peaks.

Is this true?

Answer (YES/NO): YES